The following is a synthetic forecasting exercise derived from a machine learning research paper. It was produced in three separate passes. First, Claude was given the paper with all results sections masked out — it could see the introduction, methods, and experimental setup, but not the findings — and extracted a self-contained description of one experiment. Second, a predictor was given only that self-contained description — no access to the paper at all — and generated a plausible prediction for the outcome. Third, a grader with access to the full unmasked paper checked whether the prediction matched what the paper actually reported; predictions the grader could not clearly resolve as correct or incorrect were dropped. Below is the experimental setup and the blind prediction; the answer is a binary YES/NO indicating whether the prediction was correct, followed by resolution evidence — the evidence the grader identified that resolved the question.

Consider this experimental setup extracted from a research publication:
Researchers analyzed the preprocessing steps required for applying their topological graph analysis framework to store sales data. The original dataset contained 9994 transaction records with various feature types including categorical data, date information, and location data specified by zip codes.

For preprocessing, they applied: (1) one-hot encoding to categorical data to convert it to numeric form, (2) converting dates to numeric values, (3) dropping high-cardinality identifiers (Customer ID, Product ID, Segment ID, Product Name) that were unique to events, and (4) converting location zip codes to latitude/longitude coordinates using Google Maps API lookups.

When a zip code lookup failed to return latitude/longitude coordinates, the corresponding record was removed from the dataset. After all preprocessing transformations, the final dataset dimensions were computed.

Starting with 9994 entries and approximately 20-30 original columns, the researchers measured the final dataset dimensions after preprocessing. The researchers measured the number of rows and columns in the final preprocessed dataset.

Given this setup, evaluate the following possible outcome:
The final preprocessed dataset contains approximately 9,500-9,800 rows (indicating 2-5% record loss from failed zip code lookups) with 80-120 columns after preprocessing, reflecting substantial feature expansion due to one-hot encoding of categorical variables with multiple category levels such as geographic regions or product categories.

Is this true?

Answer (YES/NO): NO